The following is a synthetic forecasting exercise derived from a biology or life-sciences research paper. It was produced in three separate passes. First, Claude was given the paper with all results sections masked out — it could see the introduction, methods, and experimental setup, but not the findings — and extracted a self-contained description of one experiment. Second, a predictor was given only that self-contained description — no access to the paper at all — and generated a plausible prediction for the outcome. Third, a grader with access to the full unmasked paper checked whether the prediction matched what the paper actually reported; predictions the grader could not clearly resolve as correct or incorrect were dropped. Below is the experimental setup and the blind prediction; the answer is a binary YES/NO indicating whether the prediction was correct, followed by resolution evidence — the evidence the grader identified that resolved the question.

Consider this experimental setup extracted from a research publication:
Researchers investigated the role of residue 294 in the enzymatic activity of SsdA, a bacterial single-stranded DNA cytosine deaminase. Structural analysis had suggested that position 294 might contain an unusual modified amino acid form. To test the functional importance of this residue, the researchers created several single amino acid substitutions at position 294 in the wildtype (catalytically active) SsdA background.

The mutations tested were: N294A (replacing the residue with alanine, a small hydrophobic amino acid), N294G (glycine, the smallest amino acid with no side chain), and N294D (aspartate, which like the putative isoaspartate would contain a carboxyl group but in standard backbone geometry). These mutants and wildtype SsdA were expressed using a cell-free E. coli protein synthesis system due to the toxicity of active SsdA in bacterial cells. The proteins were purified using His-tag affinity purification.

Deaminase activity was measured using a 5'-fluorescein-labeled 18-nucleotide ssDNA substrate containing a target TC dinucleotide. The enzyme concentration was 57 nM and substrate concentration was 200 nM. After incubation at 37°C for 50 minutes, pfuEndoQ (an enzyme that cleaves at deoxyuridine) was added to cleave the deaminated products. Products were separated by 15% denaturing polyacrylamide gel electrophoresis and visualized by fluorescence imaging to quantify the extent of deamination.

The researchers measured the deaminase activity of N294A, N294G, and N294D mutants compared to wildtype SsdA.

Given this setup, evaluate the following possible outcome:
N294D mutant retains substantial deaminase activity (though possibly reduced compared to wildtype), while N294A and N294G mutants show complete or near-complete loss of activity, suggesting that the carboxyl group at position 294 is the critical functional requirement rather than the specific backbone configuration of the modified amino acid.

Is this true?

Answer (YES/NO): NO